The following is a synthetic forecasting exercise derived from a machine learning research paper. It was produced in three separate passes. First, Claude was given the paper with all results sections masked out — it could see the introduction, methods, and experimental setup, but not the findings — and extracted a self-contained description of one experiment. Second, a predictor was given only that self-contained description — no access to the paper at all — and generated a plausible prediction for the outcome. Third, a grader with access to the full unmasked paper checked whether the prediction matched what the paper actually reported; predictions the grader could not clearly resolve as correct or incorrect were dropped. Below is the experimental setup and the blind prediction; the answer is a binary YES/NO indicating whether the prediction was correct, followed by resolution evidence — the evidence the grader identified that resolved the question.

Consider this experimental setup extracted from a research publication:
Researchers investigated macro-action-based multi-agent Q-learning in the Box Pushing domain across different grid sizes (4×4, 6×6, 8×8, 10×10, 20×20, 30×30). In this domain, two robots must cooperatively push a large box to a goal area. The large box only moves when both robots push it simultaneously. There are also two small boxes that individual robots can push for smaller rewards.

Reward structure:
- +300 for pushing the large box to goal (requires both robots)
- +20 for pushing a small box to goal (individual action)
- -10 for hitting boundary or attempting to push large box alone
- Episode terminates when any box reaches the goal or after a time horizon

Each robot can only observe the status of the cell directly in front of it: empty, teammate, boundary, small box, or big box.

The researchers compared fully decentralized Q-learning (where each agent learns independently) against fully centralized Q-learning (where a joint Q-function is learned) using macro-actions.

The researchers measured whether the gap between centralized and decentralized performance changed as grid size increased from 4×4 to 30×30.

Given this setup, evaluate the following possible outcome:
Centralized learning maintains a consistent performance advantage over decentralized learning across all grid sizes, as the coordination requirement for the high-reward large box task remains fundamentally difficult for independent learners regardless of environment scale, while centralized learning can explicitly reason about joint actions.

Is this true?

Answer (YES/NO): YES